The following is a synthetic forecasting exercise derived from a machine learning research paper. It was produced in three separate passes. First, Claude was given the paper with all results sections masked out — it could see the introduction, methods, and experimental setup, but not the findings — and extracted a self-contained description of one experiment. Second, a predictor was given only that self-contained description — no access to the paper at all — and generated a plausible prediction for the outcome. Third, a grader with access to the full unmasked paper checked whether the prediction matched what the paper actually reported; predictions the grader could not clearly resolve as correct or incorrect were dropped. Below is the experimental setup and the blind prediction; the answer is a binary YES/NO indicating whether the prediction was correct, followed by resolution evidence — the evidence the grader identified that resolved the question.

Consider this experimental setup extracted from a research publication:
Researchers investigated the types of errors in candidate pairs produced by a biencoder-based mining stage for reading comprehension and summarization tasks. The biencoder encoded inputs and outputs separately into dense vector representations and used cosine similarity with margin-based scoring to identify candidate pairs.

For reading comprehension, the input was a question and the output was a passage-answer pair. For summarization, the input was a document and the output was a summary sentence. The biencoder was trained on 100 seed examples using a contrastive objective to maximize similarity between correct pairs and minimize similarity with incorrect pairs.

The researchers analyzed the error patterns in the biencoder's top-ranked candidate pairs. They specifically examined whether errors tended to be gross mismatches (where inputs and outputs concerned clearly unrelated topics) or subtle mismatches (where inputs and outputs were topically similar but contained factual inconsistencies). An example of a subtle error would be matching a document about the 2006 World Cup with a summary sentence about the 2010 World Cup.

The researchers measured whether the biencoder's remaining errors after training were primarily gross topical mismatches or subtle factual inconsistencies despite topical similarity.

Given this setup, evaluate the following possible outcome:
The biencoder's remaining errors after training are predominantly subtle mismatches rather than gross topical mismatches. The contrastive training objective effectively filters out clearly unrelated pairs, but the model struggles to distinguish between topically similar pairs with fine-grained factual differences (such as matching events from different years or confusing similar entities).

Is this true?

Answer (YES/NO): YES